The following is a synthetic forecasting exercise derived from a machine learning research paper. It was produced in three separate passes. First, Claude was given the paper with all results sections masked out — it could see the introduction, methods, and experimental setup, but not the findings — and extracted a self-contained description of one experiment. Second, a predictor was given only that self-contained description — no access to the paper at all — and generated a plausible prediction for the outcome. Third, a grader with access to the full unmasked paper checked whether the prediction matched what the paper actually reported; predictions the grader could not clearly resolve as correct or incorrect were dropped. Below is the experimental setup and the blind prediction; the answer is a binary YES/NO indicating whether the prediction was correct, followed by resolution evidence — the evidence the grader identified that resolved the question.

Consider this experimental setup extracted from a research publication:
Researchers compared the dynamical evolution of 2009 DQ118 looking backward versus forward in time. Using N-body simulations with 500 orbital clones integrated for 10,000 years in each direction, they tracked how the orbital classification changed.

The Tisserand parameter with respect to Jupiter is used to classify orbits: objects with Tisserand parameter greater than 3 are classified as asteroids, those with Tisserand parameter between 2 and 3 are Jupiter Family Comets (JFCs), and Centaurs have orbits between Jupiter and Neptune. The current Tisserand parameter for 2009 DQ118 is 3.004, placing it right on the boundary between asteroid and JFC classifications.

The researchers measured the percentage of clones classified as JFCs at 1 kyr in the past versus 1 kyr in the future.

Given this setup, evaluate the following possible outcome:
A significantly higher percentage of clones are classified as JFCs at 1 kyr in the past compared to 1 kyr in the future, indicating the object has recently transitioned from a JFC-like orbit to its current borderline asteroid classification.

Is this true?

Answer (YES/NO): NO